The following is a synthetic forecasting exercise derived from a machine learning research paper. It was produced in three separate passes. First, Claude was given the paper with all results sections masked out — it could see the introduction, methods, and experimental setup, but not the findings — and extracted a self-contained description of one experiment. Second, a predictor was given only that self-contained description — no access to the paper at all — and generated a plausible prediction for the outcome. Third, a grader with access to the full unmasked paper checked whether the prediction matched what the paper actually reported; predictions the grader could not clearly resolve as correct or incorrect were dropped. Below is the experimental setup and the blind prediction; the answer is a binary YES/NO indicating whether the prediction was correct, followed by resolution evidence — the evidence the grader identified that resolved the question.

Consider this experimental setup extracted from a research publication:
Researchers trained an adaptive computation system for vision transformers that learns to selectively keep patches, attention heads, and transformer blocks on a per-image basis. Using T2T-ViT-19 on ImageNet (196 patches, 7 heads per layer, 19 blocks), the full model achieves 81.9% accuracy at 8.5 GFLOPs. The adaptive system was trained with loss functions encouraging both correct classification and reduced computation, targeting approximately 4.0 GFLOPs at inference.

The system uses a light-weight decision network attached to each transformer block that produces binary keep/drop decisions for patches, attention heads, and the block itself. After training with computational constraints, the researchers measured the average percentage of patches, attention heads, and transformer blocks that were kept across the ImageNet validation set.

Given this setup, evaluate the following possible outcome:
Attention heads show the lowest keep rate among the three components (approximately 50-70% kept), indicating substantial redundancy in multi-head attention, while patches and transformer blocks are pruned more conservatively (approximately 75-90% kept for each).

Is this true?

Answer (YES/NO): NO